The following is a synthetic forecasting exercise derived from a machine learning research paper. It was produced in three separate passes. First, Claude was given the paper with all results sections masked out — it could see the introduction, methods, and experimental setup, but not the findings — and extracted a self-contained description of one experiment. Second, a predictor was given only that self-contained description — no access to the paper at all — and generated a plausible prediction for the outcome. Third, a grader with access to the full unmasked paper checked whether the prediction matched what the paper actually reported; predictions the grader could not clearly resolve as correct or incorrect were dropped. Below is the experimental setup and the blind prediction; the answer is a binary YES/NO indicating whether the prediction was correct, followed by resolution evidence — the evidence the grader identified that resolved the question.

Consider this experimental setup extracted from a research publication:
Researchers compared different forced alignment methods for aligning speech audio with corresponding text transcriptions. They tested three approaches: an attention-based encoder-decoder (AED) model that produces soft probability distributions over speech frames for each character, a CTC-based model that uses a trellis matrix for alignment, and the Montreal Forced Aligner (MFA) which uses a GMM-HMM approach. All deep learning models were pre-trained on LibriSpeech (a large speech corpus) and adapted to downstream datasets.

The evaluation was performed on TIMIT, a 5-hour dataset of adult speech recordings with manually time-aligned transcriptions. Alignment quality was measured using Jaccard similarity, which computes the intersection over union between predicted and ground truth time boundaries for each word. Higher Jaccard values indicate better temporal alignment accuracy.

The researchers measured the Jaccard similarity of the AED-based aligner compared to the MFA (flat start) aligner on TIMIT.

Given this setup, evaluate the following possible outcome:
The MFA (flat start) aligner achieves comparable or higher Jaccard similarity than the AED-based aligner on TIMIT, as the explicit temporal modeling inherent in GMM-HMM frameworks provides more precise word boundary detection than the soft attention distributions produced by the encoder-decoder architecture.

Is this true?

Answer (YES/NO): YES